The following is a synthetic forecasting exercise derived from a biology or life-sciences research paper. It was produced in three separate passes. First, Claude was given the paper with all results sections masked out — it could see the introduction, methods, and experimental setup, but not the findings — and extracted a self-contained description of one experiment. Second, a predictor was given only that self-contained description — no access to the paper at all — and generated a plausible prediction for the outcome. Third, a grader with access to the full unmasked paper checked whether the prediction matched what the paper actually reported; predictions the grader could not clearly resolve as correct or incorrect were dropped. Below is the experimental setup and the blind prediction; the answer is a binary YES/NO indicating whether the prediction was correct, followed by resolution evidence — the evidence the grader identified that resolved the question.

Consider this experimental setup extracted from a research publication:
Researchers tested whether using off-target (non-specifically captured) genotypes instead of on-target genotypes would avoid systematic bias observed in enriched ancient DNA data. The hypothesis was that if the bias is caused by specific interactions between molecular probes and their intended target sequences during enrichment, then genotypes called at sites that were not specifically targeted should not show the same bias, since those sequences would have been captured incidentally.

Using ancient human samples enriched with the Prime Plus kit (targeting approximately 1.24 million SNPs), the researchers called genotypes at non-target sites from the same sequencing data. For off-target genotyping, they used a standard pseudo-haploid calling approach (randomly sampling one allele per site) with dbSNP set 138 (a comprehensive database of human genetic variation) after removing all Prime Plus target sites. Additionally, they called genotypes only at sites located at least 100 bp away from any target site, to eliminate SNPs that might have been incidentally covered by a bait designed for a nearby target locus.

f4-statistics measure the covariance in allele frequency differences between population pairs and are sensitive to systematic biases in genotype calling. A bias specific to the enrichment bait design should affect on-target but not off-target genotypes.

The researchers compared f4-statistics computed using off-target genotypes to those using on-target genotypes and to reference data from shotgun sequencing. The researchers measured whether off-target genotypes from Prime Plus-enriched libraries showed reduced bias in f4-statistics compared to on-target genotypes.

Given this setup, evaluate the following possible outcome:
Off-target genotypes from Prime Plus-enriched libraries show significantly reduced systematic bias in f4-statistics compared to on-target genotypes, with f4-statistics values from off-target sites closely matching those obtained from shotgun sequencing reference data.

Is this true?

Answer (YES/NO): YES